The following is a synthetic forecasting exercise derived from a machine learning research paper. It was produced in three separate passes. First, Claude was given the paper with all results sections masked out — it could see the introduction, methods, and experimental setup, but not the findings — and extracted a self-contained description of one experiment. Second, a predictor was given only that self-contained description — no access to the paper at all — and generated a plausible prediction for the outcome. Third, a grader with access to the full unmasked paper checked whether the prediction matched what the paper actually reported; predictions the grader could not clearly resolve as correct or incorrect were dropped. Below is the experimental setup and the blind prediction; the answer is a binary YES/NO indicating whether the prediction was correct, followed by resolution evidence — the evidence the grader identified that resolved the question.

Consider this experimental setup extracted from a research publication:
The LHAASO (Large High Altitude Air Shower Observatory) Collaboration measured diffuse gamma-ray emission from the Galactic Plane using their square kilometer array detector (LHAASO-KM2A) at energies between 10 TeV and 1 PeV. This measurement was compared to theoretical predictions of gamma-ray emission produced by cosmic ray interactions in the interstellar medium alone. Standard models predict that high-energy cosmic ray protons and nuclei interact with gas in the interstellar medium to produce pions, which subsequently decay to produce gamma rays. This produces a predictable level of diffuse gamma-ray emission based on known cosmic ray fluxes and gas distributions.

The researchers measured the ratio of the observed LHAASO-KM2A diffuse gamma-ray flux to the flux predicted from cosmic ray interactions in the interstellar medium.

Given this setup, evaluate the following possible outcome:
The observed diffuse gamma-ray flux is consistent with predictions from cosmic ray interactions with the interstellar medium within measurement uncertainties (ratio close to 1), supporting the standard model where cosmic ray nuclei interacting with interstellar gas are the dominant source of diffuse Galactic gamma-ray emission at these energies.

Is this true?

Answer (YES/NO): NO